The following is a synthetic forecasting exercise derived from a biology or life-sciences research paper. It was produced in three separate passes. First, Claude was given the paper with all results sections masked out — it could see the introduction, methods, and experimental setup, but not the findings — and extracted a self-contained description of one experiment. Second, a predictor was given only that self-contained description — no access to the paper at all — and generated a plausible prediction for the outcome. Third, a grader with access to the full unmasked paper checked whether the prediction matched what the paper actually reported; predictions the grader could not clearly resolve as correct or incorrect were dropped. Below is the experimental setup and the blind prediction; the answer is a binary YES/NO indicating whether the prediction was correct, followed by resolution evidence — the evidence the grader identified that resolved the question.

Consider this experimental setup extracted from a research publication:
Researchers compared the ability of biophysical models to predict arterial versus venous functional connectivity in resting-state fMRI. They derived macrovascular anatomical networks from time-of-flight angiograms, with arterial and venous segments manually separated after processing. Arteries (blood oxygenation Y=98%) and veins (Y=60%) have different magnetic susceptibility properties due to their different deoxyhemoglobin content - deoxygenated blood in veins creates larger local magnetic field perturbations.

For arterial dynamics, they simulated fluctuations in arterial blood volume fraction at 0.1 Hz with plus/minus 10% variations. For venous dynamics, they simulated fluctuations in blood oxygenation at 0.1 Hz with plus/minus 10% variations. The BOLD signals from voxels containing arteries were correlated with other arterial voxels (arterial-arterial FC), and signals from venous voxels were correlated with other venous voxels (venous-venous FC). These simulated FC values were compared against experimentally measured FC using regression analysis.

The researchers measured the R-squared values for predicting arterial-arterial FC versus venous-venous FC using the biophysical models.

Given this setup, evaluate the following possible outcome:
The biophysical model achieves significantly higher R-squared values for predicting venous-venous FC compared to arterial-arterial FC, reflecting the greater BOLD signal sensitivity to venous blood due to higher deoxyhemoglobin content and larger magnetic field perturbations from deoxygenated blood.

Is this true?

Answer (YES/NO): YES